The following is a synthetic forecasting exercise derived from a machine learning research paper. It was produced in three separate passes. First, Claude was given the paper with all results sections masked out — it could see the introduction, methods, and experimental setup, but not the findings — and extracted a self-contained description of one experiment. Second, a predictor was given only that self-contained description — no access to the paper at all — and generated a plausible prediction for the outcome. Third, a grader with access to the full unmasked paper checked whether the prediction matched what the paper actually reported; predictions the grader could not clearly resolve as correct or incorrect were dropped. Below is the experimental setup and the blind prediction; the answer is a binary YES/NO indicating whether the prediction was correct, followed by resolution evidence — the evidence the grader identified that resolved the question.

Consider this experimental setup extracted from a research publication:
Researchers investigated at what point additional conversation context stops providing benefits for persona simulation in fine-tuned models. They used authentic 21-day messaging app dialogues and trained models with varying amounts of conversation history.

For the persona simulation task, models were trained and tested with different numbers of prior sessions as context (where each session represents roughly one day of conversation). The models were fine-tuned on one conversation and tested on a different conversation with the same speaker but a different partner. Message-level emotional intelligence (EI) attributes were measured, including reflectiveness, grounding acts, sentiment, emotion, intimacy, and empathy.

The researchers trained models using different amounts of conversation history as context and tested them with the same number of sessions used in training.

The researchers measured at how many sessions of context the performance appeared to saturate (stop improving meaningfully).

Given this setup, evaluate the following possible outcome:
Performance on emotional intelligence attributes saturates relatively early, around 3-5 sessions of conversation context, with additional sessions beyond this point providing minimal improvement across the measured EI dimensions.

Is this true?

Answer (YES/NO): YES